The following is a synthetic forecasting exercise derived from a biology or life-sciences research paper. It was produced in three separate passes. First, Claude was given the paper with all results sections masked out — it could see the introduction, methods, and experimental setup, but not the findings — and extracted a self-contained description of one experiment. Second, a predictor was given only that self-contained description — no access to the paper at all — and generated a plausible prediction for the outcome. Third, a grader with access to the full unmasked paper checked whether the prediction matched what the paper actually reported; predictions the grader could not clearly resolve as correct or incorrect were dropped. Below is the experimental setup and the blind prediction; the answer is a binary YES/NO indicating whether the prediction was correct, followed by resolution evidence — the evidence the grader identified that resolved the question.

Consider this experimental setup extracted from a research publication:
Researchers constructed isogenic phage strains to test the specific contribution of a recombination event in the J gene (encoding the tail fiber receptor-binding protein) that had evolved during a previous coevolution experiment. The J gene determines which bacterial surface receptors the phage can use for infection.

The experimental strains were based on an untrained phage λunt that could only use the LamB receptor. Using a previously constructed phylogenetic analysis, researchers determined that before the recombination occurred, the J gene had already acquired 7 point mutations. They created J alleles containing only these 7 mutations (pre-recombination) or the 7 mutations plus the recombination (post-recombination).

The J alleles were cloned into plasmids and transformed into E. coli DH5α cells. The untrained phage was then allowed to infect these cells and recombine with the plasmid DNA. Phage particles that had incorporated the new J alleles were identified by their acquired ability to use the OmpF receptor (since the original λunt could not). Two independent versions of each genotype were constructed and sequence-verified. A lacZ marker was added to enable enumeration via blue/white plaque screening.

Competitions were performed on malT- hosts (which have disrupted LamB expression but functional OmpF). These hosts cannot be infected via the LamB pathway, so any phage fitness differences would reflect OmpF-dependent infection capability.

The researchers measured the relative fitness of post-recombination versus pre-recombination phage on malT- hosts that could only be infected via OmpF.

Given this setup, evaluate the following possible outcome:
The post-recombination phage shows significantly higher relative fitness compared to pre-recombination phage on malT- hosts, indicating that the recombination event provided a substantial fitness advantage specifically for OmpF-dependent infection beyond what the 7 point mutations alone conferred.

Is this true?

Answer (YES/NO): YES